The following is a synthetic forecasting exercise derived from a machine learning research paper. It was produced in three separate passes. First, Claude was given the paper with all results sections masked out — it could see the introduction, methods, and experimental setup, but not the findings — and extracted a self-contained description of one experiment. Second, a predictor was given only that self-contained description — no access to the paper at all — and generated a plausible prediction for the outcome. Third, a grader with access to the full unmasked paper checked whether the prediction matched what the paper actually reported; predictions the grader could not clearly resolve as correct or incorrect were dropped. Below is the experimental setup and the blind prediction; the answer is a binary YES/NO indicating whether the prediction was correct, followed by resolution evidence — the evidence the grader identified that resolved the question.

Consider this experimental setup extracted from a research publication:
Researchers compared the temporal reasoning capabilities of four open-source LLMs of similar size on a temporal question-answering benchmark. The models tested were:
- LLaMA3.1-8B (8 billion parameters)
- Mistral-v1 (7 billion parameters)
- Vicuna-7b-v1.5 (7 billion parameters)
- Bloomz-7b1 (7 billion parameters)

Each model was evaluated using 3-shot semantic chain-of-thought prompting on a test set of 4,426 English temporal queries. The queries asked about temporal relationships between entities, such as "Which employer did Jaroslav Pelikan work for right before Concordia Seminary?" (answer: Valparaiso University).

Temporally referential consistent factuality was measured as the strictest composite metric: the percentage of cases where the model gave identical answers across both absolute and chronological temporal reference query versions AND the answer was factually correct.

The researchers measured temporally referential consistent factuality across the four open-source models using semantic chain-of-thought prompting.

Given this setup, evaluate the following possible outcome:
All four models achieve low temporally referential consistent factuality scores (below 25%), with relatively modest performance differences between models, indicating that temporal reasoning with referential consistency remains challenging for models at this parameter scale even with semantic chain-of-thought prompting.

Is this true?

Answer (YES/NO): NO